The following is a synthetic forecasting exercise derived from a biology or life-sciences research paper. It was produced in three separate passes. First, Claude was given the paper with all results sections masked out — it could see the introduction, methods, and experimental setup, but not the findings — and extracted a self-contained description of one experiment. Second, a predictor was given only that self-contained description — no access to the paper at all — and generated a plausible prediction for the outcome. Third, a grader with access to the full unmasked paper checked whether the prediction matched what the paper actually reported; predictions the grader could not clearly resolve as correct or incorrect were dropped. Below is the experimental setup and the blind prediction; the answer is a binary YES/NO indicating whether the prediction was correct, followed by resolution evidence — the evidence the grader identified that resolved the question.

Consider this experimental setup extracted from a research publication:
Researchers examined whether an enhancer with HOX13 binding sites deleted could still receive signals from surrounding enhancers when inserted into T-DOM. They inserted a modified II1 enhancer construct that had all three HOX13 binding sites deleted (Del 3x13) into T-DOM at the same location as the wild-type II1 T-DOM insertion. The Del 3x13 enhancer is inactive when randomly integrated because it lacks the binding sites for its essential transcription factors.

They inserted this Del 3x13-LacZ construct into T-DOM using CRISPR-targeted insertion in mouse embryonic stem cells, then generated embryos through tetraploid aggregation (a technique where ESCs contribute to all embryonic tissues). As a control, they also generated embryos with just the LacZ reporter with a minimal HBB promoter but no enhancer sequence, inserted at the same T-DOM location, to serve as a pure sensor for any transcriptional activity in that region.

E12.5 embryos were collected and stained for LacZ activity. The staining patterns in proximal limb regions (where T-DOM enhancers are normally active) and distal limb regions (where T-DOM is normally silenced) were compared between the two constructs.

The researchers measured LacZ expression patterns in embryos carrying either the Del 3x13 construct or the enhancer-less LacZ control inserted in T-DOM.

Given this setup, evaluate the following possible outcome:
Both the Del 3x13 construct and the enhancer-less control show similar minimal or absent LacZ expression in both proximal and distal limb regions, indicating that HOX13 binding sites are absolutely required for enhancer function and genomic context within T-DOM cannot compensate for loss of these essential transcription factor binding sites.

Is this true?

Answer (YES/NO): NO